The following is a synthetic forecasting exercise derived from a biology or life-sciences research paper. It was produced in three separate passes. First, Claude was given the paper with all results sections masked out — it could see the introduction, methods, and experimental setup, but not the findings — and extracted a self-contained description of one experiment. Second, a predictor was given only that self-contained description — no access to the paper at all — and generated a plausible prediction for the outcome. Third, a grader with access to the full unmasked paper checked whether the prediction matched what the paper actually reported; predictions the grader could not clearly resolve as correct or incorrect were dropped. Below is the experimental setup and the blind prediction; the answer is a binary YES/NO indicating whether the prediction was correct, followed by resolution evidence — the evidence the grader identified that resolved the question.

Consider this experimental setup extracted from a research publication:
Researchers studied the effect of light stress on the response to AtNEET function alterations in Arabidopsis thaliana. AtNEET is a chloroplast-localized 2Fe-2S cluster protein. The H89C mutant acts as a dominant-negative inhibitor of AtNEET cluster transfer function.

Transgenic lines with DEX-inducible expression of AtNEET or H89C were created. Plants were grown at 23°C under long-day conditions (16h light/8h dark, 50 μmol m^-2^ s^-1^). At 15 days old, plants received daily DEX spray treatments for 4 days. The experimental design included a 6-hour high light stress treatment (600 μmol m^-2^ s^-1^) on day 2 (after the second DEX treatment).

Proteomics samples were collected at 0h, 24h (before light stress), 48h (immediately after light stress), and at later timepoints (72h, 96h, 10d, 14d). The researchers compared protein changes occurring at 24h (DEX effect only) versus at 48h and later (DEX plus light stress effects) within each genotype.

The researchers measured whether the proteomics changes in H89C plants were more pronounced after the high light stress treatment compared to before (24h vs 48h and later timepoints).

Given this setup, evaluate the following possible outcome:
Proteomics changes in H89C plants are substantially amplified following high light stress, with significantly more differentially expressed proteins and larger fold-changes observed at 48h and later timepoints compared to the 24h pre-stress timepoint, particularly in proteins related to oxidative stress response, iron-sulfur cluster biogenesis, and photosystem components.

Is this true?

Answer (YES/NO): NO